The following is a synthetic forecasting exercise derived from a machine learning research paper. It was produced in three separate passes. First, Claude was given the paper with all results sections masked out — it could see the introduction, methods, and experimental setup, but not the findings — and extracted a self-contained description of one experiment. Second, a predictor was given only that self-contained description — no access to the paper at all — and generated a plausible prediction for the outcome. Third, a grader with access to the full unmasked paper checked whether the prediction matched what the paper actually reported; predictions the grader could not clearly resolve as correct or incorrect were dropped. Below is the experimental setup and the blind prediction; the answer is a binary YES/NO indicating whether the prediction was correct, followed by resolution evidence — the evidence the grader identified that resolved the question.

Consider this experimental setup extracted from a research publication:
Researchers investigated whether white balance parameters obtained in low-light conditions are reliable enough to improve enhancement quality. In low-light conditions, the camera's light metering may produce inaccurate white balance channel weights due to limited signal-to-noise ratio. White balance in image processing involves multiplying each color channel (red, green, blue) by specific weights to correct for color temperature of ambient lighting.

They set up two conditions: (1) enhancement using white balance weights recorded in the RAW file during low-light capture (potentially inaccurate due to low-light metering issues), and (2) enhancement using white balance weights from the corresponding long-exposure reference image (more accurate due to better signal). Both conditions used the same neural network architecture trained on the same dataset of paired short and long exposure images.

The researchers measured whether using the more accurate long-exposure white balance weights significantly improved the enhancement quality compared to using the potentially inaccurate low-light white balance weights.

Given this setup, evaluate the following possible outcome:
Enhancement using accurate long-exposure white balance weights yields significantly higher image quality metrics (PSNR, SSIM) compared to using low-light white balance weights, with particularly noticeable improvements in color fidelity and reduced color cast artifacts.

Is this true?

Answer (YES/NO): NO